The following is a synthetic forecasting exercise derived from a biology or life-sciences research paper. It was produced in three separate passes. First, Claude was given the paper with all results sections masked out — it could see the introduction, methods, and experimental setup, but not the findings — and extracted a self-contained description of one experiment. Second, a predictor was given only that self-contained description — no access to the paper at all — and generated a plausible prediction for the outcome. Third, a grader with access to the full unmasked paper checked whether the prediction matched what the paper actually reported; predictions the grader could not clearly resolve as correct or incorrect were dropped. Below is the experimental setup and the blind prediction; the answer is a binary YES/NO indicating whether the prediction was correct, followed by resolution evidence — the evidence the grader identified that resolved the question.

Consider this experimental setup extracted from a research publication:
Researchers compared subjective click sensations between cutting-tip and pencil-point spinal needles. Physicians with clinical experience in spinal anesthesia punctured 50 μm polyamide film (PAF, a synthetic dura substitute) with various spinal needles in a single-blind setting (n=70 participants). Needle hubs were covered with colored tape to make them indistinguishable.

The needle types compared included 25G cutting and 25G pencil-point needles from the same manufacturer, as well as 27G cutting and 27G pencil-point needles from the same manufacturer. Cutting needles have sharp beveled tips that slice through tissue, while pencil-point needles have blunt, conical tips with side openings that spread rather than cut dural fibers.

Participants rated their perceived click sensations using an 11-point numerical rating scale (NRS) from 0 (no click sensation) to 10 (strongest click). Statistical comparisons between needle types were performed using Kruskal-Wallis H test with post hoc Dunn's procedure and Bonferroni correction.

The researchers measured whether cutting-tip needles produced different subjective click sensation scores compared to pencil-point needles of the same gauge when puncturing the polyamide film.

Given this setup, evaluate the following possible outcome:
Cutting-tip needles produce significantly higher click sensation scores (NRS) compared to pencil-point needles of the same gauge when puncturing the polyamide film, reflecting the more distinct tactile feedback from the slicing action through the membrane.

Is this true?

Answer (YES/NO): NO